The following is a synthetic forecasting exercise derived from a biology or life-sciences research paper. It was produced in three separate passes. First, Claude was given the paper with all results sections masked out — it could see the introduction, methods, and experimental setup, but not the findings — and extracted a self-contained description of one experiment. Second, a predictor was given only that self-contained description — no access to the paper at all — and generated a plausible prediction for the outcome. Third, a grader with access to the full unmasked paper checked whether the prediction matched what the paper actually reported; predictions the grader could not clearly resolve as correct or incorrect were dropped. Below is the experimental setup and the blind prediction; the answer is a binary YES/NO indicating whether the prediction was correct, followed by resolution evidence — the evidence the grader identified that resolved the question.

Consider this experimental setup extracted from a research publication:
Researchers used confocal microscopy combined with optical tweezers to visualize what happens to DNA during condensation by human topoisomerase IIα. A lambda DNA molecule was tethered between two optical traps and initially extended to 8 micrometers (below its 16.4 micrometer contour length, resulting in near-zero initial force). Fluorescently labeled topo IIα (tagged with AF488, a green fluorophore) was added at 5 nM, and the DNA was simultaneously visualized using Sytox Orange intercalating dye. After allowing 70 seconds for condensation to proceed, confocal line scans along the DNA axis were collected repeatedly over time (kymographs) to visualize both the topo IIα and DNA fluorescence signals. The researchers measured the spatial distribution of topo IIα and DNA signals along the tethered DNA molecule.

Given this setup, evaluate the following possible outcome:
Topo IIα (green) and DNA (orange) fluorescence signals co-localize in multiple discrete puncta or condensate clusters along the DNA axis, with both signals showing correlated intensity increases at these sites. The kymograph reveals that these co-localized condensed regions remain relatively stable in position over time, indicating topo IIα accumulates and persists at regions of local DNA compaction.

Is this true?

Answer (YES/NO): NO